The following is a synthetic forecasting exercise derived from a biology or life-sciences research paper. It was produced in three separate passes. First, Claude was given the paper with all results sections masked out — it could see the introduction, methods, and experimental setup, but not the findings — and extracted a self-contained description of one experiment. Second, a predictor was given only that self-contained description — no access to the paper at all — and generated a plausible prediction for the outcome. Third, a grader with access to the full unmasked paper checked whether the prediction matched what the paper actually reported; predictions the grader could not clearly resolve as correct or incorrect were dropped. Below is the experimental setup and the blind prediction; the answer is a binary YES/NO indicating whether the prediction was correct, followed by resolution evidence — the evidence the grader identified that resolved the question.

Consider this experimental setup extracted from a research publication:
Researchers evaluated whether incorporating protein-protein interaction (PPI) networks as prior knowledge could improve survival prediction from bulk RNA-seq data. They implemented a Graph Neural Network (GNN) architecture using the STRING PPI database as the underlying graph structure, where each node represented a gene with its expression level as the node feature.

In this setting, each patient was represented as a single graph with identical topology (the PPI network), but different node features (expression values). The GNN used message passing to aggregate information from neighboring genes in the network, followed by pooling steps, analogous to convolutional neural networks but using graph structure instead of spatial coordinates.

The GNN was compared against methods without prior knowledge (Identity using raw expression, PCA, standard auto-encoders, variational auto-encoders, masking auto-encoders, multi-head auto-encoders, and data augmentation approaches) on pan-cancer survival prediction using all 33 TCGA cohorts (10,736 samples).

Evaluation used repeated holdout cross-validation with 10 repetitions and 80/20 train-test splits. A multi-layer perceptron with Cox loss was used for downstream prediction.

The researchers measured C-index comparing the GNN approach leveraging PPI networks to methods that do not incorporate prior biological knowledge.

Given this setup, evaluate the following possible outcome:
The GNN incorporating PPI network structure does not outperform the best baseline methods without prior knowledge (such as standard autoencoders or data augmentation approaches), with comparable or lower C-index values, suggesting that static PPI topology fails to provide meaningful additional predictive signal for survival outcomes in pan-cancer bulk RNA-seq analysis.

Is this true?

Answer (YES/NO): YES